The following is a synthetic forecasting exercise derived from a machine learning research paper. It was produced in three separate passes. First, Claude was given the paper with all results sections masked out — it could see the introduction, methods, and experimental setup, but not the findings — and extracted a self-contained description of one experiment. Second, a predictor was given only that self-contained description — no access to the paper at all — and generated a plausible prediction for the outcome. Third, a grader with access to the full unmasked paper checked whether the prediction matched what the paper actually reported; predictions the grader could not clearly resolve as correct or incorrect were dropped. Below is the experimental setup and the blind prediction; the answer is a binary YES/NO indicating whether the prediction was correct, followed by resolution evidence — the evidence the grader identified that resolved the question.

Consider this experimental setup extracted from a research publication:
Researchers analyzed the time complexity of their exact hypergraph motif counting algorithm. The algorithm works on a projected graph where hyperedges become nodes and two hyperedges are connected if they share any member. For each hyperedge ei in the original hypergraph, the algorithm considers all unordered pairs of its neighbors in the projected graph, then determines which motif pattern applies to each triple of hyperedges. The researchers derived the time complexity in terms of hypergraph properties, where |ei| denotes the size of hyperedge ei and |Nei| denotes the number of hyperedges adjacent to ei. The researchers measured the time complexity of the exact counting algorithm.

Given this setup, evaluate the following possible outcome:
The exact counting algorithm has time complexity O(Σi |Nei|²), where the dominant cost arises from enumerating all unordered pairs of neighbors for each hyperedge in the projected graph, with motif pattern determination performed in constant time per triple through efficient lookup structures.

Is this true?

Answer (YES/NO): NO